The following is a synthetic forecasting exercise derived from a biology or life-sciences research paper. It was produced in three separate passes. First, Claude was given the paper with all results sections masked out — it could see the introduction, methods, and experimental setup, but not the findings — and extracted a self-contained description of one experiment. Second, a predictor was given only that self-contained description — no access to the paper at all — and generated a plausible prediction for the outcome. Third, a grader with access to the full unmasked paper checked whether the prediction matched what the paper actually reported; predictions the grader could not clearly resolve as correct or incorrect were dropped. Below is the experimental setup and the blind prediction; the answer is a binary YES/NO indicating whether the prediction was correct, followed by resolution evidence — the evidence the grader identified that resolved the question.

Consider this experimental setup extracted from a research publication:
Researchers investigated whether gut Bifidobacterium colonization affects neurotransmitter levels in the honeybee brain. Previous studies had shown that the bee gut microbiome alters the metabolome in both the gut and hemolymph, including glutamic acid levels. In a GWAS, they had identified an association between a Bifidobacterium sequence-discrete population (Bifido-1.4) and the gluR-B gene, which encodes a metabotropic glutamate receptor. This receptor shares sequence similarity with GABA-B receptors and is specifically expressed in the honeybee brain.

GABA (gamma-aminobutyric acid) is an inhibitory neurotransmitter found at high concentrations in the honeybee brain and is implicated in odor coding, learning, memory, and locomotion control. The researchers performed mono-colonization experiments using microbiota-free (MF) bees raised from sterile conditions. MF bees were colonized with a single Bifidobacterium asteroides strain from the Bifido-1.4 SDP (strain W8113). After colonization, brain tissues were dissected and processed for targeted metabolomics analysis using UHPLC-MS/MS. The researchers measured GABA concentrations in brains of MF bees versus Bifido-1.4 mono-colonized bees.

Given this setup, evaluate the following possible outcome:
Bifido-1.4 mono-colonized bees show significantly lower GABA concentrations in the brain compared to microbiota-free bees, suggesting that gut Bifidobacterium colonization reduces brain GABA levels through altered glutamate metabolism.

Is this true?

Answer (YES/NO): NO